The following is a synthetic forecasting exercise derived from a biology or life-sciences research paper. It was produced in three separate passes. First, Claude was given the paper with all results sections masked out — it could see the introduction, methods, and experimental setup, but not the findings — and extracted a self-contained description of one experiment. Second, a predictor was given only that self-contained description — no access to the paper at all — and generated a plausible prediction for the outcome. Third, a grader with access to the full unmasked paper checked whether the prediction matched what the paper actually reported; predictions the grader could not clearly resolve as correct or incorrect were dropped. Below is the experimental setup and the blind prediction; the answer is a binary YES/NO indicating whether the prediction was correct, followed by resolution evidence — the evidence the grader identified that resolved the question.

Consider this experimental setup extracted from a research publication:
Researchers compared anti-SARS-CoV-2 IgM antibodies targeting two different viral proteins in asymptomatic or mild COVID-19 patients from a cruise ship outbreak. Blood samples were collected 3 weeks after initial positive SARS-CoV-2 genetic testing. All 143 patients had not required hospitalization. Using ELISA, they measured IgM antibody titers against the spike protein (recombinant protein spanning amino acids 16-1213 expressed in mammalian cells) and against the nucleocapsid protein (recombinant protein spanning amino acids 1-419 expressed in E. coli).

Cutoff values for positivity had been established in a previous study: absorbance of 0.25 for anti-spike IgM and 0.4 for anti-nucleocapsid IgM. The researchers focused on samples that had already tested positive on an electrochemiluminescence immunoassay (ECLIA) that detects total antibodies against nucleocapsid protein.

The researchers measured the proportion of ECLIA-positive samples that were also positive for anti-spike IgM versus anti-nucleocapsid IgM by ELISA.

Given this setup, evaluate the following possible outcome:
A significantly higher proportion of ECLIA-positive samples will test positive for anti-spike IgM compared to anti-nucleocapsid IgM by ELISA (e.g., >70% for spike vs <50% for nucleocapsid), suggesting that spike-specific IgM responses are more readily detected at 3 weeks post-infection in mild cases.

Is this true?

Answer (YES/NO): NO